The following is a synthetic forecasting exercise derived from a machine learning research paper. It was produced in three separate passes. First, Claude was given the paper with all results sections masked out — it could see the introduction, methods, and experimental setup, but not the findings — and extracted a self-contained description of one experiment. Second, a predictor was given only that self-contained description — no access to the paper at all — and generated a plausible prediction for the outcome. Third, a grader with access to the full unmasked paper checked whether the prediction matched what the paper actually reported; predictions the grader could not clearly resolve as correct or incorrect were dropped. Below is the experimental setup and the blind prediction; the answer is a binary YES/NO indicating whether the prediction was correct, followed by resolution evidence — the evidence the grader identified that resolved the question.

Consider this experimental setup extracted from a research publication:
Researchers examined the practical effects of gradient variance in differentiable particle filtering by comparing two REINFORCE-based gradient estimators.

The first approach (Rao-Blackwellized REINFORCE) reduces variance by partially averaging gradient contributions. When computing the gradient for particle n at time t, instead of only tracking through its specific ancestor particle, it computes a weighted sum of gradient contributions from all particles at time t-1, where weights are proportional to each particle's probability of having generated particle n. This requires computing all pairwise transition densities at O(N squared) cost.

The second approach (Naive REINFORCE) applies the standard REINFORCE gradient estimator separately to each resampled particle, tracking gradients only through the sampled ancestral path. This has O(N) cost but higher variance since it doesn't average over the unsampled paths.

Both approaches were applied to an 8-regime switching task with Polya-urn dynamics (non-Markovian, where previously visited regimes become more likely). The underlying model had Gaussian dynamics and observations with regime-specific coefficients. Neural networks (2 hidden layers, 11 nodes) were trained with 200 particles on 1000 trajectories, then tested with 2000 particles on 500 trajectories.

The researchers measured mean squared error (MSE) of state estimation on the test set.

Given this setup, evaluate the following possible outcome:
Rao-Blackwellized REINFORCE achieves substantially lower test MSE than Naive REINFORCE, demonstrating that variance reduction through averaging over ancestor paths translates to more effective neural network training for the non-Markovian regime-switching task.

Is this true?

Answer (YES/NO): YES